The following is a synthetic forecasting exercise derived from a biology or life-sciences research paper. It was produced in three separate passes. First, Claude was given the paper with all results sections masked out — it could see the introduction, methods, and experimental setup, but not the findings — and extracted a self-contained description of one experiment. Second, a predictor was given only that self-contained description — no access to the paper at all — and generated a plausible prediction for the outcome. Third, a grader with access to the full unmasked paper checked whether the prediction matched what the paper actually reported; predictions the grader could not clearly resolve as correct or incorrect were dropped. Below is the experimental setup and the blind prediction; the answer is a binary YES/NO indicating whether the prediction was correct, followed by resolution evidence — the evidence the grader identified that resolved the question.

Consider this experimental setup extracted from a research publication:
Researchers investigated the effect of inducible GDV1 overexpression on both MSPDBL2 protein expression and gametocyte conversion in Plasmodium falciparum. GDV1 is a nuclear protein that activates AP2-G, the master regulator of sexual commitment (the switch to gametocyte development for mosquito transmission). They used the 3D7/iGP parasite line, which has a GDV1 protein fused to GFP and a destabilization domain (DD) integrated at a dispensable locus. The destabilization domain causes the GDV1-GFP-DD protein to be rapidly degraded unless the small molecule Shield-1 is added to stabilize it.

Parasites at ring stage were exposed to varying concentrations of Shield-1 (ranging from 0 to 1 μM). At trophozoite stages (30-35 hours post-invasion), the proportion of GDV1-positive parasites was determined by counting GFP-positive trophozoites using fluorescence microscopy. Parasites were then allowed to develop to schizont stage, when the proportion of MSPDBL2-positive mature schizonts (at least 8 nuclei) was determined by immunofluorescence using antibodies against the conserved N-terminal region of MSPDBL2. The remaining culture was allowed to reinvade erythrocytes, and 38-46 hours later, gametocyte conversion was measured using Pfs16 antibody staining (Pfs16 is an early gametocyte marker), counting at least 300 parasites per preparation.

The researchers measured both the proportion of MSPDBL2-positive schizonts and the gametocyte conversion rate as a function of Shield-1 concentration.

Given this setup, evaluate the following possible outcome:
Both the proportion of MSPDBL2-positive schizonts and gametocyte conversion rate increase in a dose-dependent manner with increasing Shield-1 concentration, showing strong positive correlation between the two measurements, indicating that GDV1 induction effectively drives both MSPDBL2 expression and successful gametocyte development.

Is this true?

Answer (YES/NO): YES